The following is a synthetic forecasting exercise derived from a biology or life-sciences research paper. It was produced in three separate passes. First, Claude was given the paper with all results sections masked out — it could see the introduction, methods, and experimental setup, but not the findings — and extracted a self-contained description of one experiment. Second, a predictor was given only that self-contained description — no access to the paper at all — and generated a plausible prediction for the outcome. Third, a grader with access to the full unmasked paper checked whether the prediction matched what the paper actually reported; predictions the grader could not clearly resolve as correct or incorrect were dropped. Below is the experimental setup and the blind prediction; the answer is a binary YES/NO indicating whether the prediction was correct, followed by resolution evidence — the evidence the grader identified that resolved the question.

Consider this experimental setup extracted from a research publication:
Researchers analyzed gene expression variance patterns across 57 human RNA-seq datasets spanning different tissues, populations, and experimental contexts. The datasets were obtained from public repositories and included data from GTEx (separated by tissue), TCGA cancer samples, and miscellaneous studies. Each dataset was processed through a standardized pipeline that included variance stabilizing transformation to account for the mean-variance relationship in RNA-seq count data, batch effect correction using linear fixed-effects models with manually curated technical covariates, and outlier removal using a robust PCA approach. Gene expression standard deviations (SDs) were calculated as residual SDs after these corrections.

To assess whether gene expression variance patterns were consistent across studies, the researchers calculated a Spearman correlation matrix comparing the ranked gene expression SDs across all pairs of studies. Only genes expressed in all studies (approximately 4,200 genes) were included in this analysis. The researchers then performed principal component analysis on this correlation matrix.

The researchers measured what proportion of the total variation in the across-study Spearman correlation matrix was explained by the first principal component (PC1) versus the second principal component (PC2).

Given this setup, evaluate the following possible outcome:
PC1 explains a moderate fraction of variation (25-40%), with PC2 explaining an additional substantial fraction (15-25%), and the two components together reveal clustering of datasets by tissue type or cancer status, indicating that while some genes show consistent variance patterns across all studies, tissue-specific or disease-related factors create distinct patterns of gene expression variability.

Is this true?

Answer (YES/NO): NO